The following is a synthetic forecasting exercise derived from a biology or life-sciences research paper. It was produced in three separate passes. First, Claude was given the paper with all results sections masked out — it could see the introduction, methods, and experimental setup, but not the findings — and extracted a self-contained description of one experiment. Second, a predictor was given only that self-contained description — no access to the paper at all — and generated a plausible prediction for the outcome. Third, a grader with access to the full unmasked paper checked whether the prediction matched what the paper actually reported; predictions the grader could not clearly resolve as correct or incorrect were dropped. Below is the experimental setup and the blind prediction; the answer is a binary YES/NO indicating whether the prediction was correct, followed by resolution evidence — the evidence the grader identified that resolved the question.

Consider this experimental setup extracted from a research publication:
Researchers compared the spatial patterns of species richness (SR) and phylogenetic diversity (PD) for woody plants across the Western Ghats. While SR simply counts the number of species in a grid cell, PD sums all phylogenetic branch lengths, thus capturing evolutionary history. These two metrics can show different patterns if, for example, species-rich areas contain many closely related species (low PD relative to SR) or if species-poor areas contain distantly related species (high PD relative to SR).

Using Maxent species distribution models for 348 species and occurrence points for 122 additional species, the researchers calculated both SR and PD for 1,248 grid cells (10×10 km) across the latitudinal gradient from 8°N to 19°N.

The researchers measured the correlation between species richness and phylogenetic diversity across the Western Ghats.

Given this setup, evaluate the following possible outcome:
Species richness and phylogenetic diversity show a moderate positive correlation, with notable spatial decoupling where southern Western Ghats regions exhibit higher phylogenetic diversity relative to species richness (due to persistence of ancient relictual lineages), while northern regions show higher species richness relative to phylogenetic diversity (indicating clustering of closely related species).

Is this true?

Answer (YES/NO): NO